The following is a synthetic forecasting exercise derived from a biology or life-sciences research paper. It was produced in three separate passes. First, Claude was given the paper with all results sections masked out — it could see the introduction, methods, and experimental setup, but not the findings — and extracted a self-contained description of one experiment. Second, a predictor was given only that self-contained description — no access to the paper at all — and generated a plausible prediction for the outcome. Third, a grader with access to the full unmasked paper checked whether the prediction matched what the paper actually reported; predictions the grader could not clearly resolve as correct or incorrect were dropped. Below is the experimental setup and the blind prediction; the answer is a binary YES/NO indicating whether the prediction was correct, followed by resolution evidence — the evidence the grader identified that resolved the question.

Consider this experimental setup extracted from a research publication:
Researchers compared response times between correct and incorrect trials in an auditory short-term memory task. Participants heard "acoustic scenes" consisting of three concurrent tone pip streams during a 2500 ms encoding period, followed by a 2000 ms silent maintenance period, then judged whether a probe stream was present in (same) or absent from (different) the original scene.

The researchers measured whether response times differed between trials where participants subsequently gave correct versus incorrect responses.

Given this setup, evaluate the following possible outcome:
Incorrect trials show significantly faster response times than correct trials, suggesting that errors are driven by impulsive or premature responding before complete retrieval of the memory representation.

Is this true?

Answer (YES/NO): NO